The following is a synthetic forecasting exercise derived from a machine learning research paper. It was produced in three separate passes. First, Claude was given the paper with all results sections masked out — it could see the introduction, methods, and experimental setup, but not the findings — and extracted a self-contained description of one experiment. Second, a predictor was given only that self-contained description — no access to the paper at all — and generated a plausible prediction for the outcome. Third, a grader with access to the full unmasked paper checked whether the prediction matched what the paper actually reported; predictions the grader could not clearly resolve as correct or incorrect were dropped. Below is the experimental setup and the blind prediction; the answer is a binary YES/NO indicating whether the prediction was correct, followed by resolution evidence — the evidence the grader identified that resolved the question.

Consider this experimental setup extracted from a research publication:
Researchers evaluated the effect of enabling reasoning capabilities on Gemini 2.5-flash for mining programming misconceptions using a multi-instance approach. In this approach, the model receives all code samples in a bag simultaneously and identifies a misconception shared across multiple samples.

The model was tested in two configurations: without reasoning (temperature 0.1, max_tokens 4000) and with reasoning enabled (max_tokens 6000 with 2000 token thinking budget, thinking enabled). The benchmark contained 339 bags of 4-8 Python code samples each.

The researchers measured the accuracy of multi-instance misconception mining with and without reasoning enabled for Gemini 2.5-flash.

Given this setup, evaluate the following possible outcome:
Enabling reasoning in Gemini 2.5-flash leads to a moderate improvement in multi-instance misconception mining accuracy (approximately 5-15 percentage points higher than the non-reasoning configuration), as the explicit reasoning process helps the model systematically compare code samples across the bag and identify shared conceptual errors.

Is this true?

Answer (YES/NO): YES